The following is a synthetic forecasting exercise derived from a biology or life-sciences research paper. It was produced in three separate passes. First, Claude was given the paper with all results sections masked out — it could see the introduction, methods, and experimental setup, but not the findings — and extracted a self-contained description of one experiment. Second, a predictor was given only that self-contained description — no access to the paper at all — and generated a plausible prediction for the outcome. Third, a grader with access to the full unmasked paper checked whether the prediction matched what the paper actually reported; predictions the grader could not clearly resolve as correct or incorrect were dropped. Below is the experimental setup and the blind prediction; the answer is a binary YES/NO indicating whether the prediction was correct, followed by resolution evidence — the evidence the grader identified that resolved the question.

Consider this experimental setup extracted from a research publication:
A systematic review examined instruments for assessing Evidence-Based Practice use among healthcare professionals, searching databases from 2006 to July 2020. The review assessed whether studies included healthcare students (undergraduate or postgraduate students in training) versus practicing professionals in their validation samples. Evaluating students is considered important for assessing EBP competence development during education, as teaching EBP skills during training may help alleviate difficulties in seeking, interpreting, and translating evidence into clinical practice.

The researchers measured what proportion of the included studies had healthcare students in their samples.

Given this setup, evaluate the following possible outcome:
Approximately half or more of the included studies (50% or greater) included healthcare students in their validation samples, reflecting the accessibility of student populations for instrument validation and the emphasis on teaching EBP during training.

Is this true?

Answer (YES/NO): NO